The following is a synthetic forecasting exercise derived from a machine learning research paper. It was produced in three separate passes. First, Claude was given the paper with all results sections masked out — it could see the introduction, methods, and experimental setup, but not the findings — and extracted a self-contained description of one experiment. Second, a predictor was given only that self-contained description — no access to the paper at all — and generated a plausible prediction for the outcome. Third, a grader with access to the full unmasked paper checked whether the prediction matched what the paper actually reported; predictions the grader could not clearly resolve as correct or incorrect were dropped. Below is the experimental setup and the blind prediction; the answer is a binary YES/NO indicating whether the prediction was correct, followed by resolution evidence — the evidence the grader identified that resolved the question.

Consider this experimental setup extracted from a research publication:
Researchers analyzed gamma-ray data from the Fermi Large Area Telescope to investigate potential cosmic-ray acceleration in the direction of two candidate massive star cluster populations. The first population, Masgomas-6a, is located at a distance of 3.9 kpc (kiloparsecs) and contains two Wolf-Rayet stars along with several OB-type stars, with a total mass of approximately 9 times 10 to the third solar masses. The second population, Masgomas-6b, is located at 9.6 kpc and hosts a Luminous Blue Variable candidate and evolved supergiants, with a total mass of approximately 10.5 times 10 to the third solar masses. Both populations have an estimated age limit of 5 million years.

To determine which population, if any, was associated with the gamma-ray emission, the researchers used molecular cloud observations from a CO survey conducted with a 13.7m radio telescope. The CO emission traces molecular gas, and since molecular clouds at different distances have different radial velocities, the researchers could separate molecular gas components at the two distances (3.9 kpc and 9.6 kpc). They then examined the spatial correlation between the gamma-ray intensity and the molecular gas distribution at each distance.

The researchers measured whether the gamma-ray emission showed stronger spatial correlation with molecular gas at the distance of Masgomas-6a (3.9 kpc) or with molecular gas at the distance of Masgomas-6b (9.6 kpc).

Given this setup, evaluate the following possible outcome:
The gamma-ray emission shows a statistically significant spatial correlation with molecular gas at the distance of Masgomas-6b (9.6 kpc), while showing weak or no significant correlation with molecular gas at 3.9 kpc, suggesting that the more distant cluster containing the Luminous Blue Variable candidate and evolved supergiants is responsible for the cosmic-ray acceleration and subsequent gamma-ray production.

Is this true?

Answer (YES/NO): NO